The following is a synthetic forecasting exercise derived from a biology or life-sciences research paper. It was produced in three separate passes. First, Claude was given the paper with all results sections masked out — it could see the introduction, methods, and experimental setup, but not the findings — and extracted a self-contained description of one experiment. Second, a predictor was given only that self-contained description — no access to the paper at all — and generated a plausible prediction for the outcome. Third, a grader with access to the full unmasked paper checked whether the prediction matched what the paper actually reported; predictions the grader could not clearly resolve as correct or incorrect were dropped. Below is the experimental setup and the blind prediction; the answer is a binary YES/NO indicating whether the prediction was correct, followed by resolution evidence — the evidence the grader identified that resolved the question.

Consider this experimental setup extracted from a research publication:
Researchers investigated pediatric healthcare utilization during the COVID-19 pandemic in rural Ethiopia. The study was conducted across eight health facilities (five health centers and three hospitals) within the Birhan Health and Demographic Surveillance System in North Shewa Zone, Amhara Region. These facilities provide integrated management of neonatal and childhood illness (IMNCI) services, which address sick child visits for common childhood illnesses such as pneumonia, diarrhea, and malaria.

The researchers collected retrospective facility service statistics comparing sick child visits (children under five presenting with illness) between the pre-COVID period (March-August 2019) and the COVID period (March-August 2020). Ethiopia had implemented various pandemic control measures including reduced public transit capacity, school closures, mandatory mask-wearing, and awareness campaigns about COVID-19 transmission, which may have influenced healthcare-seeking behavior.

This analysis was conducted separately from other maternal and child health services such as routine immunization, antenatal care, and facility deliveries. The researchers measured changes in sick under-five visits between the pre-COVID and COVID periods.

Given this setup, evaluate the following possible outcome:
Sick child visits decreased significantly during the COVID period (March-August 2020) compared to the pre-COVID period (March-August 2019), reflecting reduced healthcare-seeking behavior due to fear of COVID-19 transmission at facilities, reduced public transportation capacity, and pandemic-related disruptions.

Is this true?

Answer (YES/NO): YES